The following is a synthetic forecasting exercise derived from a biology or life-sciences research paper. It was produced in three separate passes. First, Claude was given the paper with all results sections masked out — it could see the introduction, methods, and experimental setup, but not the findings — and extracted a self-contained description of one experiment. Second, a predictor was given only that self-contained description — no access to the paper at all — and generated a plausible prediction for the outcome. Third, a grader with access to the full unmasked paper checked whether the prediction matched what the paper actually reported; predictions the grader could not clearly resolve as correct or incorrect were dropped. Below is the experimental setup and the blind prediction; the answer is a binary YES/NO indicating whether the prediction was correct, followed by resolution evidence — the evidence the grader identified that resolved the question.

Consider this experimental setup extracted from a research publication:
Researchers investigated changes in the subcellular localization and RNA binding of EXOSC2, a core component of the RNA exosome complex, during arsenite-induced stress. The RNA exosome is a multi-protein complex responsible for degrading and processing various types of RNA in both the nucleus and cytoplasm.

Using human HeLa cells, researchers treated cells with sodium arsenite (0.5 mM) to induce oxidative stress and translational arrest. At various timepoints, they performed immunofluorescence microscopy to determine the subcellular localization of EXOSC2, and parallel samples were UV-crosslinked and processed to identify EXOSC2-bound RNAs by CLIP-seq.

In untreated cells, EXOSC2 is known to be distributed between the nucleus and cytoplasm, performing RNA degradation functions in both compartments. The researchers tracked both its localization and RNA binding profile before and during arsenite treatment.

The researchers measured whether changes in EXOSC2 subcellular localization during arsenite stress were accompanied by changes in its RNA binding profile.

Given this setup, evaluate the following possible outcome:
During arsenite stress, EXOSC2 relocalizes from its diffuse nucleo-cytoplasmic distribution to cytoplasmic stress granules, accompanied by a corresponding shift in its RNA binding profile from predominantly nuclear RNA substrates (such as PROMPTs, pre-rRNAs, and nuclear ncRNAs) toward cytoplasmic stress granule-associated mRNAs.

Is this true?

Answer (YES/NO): NO